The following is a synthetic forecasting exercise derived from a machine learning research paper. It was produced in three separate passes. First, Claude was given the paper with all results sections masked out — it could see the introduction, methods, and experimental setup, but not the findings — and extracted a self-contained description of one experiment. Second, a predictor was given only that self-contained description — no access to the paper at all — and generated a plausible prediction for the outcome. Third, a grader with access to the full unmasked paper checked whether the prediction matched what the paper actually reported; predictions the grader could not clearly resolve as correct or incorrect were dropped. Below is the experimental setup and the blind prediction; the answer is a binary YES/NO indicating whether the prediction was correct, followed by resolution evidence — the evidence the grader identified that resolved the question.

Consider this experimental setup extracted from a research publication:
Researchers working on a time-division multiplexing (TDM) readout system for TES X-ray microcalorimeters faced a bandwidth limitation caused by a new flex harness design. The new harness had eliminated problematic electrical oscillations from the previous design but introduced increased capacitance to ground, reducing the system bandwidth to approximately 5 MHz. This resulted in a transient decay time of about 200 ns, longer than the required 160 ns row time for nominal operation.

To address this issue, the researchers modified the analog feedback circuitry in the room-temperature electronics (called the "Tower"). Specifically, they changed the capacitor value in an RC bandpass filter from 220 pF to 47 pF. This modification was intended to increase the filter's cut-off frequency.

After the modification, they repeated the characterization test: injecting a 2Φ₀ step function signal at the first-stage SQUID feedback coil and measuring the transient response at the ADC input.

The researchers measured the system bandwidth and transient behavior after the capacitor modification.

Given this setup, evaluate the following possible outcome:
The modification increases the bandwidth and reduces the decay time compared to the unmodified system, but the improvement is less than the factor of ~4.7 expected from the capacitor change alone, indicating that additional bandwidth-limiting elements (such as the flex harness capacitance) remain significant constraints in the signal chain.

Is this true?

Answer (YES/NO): YES